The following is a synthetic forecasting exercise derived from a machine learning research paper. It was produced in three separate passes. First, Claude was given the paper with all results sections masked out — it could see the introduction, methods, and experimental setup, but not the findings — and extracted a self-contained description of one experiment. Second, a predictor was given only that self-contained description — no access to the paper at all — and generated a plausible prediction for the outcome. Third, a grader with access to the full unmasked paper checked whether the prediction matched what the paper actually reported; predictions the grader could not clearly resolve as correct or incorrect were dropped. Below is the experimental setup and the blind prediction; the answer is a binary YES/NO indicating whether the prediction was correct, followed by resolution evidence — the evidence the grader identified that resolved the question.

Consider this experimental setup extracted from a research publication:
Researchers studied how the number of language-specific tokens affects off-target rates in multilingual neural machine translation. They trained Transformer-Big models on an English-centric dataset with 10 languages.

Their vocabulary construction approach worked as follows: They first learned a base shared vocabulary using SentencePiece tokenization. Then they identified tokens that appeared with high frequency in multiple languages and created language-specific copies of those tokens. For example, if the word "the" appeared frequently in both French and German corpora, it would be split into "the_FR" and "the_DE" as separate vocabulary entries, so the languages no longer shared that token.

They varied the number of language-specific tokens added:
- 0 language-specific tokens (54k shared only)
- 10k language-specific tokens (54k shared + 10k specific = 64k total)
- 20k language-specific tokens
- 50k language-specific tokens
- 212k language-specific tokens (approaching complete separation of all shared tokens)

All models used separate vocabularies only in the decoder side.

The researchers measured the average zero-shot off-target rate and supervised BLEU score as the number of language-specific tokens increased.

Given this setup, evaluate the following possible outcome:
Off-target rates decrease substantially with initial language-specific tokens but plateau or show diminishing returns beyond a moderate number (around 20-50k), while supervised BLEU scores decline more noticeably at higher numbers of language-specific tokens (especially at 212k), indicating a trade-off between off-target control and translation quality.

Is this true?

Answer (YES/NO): NO